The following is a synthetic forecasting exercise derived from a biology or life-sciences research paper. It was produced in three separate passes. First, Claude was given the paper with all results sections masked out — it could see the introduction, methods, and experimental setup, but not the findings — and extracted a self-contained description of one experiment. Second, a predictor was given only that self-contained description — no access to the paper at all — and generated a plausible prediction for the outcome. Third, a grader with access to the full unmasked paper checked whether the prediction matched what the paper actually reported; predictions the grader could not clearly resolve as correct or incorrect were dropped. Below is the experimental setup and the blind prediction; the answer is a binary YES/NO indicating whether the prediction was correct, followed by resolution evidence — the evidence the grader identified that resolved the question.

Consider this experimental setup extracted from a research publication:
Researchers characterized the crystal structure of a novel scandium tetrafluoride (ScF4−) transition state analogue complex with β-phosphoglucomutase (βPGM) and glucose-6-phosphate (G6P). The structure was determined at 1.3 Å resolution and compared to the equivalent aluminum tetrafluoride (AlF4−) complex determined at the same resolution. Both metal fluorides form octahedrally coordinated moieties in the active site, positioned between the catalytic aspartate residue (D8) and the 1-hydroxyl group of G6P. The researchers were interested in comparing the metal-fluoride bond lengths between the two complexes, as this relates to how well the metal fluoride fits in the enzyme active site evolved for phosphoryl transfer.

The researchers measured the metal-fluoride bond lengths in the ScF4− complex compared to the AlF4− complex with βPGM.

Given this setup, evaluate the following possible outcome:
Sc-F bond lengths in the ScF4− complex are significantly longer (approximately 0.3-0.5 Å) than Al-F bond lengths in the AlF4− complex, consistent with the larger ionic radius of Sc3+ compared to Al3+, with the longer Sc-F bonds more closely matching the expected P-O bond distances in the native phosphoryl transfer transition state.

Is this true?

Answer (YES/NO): NO